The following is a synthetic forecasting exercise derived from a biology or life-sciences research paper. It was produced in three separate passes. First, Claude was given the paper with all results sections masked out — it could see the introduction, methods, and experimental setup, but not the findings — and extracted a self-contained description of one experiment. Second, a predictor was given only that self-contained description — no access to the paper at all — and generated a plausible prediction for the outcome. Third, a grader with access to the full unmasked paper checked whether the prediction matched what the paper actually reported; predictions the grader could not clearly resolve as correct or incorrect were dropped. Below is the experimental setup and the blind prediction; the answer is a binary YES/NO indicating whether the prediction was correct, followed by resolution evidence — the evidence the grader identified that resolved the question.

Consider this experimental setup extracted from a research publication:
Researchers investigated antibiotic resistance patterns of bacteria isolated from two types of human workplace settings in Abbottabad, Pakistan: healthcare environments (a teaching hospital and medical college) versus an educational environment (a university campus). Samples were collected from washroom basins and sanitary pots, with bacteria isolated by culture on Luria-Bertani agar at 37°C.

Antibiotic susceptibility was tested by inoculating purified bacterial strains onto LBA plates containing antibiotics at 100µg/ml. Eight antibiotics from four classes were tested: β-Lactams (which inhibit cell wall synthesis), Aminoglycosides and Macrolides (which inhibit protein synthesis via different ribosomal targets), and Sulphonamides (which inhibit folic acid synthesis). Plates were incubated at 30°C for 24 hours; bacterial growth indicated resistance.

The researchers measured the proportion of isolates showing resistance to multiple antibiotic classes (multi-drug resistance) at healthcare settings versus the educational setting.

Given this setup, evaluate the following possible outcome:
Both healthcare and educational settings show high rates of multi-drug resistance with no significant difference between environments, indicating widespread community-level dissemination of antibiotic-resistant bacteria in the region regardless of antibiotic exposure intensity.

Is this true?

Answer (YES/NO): YES